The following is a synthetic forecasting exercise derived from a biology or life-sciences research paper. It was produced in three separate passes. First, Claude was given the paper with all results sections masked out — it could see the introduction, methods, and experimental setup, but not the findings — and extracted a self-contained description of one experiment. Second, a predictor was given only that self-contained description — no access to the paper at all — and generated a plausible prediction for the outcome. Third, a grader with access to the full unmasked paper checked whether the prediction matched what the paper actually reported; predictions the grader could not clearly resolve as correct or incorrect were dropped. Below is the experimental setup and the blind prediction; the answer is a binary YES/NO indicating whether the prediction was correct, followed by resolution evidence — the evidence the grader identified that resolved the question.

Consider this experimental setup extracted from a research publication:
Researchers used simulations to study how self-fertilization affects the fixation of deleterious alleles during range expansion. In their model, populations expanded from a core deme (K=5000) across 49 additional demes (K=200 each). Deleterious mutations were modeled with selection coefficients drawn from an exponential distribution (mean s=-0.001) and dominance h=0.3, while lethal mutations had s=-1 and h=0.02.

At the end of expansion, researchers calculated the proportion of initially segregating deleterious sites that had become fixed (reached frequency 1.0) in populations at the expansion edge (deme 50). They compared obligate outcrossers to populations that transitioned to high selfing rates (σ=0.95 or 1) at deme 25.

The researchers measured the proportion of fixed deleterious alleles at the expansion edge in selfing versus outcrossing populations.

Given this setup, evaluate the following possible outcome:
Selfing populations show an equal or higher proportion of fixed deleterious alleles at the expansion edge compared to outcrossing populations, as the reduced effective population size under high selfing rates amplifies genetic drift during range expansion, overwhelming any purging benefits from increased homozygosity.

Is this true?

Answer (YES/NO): YES